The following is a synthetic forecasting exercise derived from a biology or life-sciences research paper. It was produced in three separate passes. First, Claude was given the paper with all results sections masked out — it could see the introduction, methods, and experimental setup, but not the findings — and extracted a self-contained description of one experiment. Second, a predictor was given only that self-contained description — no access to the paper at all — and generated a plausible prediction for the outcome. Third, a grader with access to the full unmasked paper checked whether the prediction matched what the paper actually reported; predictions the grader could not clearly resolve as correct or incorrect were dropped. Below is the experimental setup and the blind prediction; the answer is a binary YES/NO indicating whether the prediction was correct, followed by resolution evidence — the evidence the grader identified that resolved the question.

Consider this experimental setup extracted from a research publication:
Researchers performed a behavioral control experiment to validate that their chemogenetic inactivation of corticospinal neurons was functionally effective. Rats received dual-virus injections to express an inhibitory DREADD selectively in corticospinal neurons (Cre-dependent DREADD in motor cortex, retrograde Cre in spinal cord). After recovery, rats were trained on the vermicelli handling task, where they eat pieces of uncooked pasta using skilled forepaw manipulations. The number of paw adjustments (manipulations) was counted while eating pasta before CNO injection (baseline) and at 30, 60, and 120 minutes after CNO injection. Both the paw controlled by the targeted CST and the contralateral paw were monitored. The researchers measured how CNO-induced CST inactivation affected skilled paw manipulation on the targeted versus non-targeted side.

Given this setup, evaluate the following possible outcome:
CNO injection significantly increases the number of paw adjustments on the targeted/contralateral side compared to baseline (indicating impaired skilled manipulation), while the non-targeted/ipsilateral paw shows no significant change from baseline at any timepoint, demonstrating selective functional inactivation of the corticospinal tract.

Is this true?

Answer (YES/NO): NO